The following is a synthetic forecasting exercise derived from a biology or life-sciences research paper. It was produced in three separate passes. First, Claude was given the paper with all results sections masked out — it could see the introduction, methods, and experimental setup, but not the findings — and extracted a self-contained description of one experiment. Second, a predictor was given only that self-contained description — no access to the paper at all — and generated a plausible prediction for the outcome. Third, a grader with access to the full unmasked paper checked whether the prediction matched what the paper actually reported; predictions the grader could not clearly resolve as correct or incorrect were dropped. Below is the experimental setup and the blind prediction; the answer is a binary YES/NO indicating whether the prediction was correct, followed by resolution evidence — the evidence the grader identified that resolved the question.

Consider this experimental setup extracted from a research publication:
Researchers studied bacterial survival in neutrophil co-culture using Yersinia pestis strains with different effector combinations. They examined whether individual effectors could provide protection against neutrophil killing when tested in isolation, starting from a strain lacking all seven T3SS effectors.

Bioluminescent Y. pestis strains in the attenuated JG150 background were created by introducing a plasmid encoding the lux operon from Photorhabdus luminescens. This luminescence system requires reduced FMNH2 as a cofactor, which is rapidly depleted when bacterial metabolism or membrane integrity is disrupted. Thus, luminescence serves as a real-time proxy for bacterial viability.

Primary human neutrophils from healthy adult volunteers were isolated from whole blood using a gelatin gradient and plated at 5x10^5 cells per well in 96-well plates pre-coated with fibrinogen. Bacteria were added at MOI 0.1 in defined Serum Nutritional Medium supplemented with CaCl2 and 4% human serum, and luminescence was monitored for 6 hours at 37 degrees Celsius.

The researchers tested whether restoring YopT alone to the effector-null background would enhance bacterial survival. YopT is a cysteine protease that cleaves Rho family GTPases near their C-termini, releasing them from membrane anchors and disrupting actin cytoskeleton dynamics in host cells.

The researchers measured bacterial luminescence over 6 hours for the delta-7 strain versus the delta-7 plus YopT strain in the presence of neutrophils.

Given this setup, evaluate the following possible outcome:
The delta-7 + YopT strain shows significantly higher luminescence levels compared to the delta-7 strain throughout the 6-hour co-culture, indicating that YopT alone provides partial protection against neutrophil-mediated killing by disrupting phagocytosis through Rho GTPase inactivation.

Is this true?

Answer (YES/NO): NO